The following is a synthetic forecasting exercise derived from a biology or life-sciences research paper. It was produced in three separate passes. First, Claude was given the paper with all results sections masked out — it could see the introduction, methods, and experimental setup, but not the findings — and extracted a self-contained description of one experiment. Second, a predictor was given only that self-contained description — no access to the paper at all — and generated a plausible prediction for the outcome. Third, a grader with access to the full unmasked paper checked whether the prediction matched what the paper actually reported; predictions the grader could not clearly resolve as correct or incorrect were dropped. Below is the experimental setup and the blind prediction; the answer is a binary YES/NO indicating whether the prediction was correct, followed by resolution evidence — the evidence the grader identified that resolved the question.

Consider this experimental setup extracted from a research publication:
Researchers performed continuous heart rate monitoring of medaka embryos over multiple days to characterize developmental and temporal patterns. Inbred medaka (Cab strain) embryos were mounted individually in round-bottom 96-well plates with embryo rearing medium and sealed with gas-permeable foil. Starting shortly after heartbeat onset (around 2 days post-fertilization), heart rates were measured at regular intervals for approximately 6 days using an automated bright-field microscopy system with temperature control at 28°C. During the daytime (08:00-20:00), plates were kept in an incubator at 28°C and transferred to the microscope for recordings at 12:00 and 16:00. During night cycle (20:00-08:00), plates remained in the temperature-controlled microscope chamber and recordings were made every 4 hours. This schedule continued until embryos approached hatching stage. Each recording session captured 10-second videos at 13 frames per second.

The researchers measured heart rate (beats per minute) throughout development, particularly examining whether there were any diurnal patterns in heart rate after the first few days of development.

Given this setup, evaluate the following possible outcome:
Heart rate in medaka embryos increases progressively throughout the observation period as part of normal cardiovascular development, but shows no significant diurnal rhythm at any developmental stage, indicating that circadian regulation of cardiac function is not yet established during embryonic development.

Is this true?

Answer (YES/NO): NO